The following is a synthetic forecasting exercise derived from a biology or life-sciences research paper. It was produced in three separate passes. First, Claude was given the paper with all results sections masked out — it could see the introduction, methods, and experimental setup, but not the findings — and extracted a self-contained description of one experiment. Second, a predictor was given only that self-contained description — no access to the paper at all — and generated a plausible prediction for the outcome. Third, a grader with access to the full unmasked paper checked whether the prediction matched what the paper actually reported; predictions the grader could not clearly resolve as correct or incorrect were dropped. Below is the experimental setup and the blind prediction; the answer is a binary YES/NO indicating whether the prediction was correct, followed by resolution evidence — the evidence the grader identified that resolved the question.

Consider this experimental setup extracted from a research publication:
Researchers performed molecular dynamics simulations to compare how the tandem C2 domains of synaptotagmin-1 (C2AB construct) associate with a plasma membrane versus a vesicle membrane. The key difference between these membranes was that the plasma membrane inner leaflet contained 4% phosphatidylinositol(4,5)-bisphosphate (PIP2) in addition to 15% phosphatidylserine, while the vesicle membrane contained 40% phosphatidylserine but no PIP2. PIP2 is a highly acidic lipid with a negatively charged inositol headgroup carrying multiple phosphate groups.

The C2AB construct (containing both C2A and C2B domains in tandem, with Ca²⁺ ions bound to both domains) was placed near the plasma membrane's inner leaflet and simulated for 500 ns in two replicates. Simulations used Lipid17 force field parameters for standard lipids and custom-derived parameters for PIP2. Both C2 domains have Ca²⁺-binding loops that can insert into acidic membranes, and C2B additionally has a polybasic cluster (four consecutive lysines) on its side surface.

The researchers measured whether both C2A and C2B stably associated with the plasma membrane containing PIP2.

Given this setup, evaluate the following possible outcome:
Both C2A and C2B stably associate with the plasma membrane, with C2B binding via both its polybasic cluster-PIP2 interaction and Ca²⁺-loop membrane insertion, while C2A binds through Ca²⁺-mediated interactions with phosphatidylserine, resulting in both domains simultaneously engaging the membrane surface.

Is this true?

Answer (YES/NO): NO